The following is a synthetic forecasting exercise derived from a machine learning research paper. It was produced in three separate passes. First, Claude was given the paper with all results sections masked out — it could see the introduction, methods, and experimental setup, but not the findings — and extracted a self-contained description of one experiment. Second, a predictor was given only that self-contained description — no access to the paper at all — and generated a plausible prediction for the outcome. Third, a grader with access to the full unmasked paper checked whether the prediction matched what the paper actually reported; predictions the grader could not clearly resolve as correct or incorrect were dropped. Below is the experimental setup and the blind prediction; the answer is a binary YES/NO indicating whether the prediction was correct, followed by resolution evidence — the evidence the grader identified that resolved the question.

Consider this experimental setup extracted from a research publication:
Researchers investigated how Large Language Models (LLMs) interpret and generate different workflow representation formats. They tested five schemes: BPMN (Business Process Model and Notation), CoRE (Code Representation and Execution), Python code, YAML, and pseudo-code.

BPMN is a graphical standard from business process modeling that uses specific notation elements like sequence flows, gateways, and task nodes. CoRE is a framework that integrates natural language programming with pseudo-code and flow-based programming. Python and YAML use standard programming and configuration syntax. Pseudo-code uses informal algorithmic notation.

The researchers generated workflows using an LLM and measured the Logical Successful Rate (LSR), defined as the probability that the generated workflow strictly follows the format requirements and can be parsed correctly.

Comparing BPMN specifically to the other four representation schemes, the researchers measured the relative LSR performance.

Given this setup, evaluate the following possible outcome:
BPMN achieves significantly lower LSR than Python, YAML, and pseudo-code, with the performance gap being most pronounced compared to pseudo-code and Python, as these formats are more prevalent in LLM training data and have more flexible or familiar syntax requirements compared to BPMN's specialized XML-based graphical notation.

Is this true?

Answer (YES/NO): NO